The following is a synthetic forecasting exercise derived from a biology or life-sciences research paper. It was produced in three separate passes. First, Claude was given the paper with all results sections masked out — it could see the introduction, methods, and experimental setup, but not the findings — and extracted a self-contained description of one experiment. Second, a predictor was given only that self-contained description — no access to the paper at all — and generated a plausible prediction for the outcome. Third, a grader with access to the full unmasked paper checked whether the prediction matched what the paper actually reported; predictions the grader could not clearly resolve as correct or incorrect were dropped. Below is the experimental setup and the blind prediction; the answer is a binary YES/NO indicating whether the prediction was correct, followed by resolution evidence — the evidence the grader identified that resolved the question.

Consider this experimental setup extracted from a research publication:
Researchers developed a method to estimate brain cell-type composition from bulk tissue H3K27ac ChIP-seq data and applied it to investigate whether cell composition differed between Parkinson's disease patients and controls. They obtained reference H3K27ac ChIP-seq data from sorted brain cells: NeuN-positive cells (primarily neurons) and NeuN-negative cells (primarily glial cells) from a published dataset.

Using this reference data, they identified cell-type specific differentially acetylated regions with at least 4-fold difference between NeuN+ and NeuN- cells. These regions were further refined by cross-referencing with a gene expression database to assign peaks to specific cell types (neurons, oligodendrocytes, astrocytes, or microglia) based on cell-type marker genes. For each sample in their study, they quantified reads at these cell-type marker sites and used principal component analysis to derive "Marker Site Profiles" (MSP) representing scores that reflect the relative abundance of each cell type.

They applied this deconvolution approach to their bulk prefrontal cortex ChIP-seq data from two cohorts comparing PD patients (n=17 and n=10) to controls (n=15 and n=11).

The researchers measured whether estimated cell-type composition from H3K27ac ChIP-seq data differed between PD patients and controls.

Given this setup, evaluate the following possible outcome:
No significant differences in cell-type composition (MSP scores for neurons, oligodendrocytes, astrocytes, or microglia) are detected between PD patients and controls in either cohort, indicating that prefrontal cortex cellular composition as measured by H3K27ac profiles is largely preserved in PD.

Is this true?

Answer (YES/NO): YES